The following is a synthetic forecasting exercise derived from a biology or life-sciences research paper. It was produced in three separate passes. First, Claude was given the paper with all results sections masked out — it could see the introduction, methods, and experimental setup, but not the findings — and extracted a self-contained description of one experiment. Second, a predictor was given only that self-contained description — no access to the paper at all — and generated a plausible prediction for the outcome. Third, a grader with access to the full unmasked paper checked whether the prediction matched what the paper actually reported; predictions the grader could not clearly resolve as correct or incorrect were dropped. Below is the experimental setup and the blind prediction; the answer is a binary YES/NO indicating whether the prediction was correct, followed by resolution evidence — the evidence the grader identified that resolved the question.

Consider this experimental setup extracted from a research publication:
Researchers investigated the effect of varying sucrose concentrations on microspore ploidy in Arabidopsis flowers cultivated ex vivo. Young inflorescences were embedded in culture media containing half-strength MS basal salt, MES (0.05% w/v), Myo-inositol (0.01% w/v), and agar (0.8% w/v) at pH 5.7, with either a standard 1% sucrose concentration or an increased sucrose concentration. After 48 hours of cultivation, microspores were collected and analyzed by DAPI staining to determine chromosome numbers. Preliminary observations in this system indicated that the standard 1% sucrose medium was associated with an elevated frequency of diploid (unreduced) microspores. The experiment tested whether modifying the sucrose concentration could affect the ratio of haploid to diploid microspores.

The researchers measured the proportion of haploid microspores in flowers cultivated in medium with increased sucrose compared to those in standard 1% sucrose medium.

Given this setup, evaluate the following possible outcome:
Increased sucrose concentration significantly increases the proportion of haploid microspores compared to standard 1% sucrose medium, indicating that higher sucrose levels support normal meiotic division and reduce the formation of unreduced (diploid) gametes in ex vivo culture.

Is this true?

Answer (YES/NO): YES